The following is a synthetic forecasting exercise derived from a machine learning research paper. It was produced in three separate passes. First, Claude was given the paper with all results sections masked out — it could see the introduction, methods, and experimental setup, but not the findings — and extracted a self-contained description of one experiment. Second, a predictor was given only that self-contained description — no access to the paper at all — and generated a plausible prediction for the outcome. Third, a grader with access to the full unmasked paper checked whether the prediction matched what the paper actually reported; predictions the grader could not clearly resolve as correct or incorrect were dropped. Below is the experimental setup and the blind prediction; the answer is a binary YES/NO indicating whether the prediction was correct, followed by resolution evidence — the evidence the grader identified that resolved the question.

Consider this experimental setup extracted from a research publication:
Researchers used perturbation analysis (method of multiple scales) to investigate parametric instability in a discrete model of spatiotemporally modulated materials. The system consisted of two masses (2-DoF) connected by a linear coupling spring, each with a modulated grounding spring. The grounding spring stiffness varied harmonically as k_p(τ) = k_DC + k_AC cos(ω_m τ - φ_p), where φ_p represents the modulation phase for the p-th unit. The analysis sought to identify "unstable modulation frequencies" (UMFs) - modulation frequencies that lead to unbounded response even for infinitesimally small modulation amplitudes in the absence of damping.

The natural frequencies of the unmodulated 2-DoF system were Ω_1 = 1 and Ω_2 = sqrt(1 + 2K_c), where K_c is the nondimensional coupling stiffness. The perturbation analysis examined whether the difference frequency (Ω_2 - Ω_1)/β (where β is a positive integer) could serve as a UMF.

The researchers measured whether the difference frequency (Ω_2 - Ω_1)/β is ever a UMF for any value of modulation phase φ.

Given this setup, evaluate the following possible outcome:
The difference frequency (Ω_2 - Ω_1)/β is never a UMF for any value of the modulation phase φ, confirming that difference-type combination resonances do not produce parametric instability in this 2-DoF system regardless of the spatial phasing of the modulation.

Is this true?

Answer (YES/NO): YES